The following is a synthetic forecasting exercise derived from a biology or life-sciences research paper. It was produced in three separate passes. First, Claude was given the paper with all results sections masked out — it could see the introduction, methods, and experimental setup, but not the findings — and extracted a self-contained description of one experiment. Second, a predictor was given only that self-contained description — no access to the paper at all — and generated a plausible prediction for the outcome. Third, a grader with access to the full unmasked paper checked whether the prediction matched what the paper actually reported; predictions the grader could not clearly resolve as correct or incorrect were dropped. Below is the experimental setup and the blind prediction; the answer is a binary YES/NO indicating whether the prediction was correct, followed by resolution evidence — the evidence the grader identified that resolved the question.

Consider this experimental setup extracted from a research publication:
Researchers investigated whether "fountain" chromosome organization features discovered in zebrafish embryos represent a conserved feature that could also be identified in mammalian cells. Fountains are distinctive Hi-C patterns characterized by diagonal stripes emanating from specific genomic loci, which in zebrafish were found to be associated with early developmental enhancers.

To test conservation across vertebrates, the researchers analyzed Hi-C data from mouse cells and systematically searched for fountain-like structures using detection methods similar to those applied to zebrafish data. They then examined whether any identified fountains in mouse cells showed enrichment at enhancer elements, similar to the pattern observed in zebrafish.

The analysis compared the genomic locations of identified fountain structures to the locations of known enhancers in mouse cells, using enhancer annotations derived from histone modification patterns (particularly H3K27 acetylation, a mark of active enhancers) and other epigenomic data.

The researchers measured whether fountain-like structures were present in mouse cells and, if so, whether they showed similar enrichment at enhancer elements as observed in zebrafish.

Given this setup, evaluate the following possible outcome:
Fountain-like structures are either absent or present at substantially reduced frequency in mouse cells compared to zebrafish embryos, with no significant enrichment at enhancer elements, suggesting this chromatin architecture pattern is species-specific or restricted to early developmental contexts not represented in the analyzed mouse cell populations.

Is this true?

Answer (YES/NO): NO